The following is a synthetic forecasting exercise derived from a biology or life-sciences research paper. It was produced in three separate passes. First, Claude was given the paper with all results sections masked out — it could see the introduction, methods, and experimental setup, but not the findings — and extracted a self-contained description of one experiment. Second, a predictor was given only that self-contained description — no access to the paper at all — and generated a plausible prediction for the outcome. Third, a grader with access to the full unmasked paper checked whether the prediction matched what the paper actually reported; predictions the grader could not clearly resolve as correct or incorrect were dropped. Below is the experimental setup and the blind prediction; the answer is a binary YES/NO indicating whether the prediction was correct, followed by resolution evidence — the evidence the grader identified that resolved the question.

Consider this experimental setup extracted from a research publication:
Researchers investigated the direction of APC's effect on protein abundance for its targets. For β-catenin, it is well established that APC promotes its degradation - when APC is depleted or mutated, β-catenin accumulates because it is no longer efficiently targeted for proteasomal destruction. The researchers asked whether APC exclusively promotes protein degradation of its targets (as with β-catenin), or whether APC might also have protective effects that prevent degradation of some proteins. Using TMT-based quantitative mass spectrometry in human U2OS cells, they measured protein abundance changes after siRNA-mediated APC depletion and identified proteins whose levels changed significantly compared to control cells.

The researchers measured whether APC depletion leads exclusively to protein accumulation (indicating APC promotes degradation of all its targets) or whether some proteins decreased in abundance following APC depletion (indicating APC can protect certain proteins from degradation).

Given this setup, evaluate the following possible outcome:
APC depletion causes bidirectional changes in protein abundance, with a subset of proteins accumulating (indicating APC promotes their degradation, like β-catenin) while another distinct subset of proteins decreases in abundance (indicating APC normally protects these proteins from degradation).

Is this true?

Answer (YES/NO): YES